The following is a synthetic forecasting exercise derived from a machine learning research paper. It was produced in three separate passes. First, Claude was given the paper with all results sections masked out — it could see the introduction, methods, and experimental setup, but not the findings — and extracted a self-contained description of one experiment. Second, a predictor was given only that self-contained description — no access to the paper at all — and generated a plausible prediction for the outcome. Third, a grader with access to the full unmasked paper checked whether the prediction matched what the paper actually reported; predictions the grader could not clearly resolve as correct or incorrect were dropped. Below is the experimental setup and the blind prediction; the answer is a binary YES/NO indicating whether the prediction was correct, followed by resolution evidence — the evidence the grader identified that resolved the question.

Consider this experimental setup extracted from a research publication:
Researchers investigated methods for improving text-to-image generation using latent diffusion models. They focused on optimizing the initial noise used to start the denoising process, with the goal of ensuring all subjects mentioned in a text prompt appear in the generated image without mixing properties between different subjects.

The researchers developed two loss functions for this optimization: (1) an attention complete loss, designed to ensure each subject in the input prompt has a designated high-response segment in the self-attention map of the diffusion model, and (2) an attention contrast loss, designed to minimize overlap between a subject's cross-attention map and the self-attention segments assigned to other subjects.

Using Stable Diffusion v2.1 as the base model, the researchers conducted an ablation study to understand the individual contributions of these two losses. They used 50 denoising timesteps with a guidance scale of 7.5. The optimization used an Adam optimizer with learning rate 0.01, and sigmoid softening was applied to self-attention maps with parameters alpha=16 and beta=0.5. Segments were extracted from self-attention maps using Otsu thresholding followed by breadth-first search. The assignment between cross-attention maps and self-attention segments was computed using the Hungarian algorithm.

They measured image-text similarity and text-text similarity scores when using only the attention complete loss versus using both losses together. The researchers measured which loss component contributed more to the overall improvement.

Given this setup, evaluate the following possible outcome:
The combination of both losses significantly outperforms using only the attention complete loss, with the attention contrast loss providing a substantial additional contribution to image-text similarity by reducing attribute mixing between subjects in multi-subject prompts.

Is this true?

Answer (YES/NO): YES